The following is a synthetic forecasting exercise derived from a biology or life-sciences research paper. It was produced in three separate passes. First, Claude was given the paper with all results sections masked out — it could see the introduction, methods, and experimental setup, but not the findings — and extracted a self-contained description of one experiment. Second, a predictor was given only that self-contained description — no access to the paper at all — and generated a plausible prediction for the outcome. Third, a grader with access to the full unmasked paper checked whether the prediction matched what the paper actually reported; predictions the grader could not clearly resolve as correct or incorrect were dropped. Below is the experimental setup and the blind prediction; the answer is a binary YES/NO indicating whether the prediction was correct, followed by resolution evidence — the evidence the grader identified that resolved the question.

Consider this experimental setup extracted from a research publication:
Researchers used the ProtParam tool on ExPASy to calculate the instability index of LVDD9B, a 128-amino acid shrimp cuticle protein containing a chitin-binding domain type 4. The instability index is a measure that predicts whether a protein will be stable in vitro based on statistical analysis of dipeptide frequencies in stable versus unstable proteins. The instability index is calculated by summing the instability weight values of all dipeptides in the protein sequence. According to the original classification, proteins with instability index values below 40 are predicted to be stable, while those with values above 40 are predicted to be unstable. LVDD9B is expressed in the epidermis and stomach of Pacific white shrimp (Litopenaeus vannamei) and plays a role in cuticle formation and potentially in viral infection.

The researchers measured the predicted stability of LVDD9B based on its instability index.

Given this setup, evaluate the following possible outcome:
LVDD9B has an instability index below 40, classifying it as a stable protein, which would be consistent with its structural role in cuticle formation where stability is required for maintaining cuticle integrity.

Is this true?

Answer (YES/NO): YES